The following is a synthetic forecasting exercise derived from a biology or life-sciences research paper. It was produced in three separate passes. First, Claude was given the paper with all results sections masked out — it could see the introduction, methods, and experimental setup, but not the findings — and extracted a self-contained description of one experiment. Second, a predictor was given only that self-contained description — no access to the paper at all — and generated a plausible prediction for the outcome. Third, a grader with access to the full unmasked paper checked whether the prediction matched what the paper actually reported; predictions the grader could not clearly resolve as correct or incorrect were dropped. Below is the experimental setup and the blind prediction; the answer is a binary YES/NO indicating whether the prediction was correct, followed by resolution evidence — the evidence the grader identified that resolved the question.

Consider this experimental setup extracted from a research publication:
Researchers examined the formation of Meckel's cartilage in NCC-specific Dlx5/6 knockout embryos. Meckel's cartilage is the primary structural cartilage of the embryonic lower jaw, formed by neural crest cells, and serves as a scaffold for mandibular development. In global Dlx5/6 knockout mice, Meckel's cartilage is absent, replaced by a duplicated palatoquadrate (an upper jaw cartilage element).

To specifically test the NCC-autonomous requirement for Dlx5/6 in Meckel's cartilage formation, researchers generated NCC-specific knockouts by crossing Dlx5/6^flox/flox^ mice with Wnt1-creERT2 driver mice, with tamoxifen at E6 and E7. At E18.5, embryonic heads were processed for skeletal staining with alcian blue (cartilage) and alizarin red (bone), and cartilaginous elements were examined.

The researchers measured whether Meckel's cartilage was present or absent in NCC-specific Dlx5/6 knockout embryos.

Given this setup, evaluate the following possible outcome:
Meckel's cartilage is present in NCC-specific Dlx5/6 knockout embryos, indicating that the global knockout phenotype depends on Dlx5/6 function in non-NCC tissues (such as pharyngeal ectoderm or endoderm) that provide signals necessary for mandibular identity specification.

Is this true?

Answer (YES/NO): NO